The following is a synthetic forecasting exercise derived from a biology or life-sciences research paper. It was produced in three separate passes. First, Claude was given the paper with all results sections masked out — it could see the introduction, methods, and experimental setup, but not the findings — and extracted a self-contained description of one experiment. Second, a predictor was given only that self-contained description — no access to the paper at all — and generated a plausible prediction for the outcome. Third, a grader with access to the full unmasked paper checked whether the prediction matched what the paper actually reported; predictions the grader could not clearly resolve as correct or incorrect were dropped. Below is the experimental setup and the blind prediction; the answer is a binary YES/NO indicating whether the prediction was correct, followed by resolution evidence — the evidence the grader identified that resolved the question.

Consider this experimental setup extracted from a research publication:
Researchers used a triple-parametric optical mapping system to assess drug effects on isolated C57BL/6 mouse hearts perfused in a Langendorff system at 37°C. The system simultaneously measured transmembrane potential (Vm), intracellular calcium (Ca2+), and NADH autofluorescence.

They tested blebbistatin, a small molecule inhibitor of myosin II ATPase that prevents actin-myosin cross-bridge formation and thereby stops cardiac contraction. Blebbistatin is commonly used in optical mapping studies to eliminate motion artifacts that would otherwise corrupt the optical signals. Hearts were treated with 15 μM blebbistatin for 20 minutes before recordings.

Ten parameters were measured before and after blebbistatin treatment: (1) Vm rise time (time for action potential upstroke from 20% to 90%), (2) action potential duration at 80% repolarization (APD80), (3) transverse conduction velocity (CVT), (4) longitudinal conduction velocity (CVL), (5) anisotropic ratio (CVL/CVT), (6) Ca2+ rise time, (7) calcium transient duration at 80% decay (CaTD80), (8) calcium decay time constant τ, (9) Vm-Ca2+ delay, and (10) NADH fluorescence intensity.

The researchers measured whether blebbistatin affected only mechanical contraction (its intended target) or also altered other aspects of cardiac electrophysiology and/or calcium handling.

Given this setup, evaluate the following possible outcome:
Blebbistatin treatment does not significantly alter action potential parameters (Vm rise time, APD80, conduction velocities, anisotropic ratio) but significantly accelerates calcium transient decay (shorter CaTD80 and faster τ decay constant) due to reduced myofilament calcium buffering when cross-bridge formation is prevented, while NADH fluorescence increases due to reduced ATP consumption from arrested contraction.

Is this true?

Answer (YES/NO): NO